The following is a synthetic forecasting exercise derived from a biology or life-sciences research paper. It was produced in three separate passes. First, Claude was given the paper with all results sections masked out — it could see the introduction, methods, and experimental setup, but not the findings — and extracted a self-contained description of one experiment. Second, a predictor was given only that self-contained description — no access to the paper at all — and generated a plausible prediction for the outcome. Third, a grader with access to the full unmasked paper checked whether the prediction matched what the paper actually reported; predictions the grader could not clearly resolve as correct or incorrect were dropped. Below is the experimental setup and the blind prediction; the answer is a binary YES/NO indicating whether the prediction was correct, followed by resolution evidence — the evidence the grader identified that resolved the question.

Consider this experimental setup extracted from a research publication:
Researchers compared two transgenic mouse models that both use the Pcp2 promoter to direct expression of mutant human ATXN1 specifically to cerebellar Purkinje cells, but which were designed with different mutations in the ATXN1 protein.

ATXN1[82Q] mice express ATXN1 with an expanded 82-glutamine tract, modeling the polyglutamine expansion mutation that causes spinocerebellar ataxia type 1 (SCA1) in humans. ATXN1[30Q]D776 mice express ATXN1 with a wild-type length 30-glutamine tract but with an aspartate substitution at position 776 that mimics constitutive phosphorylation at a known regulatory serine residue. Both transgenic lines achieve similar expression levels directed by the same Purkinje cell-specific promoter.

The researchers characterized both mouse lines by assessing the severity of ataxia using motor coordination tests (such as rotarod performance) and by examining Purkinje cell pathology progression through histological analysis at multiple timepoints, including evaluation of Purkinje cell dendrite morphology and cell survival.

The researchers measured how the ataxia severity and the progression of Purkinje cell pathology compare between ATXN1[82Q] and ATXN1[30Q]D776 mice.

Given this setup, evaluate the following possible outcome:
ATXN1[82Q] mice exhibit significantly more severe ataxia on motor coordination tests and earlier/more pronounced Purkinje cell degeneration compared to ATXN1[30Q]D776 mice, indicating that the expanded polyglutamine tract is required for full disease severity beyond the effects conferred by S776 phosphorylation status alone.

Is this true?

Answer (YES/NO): NO